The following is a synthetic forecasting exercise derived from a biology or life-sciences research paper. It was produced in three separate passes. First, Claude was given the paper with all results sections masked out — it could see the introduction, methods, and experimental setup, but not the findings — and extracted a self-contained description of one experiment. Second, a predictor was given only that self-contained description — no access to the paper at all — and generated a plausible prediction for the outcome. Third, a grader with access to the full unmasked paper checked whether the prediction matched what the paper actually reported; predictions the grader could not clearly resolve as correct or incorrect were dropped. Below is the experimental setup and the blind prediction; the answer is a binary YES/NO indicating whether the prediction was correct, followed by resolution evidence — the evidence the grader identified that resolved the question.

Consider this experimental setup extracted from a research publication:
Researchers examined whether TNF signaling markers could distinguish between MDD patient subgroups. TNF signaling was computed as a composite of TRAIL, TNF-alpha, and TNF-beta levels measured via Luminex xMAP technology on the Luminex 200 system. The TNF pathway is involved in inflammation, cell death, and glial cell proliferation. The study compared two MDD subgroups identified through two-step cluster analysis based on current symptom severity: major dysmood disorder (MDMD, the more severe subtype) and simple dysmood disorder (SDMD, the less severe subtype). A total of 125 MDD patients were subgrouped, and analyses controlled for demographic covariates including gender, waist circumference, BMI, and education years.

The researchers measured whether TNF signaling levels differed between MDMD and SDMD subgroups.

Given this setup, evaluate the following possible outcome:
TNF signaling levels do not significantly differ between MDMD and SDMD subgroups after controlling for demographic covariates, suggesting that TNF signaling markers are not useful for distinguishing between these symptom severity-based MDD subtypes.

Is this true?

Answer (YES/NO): NO